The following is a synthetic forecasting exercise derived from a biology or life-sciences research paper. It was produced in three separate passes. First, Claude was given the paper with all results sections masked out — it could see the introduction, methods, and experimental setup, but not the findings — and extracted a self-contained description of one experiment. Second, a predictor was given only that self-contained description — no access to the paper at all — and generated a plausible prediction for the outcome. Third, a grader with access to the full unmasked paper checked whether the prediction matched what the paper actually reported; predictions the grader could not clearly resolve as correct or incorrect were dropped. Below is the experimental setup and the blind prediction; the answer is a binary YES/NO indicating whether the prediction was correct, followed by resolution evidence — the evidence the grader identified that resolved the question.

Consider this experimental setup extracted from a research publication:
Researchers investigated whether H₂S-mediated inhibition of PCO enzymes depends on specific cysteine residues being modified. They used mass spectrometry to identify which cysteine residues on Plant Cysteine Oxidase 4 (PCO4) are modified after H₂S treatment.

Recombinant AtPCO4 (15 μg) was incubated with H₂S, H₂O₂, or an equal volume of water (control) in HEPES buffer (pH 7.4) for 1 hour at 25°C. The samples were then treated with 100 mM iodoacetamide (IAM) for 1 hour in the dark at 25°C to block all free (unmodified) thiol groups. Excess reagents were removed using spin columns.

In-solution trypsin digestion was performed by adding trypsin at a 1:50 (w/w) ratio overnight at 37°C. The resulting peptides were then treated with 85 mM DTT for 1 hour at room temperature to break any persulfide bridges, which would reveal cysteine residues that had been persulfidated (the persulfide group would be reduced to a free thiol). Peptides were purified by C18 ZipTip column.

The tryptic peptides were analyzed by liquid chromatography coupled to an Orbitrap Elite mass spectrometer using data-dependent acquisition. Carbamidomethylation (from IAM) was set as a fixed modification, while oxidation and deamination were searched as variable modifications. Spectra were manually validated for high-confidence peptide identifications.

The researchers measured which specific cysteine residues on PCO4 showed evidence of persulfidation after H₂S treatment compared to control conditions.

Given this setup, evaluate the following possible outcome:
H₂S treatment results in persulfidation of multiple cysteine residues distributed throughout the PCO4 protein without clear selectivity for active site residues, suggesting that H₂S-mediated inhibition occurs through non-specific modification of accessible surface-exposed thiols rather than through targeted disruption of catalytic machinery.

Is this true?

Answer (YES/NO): NO